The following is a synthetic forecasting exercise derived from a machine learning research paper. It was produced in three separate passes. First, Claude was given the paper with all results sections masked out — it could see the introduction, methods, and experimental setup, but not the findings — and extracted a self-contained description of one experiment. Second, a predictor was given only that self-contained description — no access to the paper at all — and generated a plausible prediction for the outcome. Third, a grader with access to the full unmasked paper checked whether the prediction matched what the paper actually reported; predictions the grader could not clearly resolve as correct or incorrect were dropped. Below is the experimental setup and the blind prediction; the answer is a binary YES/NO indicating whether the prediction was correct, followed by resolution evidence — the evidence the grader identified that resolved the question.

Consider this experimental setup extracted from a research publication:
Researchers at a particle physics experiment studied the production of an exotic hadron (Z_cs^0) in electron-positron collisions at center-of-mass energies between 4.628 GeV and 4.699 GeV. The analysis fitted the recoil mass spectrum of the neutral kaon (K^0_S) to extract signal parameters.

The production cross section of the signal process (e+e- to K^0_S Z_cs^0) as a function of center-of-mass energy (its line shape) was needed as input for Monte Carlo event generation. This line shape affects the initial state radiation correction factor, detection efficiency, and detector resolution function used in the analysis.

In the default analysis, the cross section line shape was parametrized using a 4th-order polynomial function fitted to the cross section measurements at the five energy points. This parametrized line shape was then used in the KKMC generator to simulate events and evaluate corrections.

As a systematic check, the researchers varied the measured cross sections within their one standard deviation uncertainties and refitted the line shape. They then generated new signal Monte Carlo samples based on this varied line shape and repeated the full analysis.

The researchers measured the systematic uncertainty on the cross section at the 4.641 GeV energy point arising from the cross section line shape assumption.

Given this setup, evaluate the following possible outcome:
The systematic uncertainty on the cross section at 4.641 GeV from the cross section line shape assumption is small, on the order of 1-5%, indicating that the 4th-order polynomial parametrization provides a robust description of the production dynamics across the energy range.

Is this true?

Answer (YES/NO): NO